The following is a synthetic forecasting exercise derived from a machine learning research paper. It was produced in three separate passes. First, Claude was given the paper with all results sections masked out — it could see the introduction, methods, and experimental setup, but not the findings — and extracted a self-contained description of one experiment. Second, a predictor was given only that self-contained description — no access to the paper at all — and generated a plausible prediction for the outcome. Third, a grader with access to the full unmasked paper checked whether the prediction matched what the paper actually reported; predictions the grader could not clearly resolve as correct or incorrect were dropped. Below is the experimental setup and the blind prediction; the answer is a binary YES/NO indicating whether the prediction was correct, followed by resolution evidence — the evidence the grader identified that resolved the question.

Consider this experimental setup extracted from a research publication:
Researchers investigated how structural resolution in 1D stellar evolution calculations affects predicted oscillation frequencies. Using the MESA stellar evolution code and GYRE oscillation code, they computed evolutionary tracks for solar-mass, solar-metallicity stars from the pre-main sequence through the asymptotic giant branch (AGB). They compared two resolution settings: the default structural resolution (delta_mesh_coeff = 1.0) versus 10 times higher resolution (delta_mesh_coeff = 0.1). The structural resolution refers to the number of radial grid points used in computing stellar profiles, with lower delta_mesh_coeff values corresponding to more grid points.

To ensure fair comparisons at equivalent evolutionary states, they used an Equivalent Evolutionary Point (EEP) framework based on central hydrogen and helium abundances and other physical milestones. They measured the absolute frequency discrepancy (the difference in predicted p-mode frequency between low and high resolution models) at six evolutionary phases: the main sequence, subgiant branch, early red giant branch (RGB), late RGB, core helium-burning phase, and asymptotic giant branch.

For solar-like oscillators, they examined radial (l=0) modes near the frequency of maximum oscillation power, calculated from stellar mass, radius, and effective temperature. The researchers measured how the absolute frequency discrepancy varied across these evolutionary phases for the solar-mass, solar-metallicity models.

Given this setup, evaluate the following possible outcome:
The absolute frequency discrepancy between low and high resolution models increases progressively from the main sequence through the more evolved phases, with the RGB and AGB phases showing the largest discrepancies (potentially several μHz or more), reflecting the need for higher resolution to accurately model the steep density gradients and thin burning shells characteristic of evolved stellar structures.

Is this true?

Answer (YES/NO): YES